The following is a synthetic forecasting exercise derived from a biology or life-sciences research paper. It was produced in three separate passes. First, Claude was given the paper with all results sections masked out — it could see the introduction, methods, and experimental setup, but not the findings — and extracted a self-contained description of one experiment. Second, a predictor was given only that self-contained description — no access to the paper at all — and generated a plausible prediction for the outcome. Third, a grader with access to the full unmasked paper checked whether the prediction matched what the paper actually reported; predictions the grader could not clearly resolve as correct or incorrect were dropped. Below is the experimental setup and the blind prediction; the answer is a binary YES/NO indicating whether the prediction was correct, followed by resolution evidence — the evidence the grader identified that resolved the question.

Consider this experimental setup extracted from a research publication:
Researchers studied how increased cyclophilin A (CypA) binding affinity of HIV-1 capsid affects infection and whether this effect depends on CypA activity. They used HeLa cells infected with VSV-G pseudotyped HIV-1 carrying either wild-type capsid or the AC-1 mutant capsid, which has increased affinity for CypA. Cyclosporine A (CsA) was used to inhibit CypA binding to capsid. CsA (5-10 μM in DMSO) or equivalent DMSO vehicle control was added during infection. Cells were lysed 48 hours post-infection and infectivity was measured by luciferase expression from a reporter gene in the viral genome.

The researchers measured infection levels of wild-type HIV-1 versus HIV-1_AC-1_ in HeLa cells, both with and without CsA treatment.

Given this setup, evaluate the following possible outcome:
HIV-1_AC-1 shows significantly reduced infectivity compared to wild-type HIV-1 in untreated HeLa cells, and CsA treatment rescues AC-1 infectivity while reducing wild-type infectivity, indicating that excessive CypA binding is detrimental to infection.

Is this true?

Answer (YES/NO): YES